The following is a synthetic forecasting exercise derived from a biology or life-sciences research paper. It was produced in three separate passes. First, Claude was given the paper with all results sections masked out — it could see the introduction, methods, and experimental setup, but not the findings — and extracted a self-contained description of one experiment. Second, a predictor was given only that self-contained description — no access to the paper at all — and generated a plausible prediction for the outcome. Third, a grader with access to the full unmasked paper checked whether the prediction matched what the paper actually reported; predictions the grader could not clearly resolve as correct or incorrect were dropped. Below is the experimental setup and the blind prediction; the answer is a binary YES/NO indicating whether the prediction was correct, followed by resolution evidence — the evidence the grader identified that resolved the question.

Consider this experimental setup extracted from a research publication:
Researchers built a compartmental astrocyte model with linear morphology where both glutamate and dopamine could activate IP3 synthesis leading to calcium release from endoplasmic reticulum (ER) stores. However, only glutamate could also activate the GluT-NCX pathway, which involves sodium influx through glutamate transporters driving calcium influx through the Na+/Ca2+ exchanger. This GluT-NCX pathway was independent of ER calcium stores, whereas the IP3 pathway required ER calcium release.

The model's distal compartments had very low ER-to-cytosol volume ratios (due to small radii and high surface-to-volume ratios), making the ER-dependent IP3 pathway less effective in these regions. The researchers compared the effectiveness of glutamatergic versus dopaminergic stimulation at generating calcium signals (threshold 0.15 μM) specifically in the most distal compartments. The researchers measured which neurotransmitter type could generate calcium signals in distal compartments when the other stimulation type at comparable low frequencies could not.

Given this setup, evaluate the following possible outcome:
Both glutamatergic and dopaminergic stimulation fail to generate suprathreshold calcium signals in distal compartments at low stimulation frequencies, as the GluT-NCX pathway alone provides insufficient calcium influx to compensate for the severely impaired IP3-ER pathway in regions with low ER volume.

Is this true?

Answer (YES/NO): NO